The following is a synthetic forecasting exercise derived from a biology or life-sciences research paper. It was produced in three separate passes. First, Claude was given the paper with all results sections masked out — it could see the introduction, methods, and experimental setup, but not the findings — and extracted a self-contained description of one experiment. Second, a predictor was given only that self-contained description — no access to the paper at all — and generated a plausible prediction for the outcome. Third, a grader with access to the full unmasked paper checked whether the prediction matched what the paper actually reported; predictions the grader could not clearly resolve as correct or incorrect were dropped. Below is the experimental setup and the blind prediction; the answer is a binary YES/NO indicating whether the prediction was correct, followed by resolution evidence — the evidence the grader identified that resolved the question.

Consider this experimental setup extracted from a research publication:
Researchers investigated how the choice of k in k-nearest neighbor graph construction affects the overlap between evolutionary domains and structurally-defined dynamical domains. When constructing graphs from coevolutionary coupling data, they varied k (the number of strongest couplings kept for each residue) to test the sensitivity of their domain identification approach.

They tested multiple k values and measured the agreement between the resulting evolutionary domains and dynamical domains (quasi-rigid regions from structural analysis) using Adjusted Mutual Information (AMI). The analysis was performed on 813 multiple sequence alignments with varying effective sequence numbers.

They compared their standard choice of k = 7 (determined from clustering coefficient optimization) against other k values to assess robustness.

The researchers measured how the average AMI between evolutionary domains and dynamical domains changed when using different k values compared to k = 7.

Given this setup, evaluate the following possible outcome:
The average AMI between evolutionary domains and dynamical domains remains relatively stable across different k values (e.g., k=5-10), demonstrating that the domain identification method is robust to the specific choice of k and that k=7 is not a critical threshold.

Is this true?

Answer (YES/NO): NO